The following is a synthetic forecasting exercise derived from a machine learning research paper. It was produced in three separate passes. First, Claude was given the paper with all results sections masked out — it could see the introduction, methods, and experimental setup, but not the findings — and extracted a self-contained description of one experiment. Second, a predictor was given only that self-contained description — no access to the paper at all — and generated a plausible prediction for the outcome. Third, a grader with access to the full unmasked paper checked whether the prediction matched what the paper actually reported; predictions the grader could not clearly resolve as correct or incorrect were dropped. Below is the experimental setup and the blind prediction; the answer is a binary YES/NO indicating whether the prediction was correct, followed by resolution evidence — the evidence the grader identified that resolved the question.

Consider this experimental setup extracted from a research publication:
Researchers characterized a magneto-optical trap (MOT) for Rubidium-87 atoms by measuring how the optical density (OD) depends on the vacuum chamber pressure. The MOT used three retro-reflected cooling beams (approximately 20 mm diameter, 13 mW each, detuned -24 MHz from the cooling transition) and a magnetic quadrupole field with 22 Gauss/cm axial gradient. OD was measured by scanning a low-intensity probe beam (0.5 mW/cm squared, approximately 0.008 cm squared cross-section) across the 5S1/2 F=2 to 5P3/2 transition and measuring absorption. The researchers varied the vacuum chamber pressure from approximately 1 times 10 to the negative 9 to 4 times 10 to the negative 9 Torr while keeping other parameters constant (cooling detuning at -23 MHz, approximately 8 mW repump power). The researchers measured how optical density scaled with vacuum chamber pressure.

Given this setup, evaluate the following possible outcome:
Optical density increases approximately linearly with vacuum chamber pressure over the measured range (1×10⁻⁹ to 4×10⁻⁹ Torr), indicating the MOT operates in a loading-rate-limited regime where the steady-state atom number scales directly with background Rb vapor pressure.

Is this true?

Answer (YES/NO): NO